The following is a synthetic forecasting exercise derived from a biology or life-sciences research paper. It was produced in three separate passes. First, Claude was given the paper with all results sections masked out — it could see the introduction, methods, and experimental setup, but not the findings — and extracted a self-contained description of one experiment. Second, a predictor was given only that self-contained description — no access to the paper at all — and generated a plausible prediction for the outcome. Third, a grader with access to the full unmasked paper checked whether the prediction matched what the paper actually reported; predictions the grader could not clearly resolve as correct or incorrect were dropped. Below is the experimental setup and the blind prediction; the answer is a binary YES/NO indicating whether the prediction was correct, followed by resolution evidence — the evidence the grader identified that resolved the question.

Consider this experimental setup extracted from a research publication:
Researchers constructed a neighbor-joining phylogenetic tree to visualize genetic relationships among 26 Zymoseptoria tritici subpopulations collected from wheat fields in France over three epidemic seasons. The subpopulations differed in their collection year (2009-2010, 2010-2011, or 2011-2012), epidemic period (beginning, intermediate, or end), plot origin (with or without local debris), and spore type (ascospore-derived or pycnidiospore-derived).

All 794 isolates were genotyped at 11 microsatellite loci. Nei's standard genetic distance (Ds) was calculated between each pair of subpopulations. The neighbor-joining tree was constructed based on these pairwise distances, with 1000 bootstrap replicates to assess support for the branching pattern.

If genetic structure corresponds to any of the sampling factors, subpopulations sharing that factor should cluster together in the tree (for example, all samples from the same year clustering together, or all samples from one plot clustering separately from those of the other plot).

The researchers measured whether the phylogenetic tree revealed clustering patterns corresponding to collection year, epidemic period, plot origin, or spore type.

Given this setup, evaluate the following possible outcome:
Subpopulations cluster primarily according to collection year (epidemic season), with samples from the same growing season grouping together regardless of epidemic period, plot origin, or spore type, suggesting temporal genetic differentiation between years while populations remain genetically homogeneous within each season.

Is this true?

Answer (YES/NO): NO